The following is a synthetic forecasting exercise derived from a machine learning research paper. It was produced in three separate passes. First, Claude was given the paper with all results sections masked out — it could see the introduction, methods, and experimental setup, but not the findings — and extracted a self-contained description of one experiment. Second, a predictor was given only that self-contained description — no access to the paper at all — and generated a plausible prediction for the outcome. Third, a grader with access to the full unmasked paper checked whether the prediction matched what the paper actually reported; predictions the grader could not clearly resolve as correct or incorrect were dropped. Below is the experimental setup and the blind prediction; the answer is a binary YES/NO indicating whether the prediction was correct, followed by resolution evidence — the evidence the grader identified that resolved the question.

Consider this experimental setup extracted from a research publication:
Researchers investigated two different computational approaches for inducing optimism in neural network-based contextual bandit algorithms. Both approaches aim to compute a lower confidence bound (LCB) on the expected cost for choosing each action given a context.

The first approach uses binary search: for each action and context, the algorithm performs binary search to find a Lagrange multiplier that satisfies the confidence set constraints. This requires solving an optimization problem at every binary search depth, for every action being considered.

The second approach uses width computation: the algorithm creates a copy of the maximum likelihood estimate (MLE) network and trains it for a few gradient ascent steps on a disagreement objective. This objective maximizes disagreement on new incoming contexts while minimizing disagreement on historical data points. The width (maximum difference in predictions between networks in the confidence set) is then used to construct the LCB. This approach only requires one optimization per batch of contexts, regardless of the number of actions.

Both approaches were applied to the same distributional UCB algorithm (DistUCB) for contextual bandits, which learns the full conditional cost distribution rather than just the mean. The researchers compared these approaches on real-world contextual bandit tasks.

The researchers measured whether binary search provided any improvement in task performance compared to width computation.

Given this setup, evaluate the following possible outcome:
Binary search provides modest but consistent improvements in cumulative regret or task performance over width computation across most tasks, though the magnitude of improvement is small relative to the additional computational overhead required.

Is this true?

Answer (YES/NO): NO